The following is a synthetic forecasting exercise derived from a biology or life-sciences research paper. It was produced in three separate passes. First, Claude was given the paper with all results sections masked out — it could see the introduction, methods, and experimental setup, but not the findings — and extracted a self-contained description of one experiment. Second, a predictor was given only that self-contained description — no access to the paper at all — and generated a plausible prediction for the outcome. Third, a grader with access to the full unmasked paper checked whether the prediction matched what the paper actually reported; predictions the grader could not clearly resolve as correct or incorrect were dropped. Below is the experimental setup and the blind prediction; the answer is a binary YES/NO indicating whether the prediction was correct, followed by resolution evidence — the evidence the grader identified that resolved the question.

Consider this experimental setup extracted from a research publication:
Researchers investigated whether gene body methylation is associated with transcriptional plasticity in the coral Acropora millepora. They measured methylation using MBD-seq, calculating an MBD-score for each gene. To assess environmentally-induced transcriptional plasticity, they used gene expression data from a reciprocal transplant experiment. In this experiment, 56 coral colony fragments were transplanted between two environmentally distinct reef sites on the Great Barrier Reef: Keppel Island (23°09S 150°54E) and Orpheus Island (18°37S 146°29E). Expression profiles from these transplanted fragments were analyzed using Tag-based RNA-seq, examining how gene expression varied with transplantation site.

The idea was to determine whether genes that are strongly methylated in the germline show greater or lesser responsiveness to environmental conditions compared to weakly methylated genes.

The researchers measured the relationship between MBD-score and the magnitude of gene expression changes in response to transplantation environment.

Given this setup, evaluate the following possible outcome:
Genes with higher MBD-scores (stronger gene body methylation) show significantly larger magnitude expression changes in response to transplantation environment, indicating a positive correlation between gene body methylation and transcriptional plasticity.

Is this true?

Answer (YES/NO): NO